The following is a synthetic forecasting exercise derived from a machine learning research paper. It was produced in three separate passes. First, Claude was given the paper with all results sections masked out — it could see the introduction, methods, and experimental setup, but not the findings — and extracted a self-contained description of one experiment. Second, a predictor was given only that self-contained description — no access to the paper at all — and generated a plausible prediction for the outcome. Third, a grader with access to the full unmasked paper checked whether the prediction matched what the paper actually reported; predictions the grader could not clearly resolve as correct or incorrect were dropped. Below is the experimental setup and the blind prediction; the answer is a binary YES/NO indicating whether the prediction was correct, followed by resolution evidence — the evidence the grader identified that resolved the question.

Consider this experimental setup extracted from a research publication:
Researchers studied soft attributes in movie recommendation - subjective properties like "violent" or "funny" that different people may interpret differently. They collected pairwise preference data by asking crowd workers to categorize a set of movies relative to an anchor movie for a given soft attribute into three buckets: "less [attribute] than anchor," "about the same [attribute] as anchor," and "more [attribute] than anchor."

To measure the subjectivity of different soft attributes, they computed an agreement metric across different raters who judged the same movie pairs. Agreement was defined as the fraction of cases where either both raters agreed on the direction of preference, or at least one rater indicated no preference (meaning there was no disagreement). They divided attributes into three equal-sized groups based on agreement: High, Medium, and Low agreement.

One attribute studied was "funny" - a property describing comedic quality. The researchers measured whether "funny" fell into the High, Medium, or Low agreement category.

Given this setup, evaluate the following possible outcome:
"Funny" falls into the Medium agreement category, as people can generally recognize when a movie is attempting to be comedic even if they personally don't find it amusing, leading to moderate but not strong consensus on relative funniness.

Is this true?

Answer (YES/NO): NO